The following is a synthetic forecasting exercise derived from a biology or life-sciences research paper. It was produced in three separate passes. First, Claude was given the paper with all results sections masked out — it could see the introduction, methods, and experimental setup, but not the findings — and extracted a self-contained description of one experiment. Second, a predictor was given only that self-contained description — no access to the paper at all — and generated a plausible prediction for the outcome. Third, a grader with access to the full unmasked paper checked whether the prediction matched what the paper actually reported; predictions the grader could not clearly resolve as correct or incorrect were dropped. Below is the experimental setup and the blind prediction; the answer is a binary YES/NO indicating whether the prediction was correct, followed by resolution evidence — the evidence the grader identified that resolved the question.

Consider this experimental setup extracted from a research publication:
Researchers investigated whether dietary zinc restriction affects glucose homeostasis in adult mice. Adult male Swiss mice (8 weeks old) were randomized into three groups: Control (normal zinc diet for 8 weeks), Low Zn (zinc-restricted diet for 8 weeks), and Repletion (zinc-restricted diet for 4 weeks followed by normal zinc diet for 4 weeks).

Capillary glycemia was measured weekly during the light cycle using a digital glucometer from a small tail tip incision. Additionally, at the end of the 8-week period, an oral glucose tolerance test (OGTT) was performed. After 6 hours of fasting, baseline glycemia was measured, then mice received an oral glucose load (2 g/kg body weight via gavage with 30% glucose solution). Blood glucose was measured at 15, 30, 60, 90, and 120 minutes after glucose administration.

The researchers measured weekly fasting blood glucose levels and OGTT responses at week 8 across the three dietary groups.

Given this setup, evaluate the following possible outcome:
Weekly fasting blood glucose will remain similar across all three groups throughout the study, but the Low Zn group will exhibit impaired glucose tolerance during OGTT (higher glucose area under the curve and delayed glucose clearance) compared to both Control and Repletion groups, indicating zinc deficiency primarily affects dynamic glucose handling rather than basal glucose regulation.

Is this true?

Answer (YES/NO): NO